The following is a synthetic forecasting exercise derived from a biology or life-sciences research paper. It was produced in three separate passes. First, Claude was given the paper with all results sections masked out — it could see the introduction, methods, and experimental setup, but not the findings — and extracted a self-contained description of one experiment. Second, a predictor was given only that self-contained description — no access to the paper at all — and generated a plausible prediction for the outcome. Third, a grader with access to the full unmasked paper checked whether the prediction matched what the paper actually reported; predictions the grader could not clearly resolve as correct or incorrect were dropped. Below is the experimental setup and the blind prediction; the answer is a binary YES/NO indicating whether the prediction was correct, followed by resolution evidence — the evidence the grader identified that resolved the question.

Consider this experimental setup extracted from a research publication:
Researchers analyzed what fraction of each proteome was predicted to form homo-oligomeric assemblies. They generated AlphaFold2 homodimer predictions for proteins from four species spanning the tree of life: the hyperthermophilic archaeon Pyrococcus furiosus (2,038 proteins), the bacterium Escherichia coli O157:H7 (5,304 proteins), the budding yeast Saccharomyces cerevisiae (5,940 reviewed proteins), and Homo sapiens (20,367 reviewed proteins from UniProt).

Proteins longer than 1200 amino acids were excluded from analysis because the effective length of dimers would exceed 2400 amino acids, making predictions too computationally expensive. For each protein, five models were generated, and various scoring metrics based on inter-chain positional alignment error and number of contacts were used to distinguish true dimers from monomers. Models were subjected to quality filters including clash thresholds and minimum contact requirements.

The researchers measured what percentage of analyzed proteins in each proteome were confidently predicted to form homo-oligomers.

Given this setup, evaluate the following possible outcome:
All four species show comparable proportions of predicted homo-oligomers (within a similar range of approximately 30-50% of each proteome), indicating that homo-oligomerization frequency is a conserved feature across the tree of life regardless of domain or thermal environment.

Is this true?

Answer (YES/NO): NO